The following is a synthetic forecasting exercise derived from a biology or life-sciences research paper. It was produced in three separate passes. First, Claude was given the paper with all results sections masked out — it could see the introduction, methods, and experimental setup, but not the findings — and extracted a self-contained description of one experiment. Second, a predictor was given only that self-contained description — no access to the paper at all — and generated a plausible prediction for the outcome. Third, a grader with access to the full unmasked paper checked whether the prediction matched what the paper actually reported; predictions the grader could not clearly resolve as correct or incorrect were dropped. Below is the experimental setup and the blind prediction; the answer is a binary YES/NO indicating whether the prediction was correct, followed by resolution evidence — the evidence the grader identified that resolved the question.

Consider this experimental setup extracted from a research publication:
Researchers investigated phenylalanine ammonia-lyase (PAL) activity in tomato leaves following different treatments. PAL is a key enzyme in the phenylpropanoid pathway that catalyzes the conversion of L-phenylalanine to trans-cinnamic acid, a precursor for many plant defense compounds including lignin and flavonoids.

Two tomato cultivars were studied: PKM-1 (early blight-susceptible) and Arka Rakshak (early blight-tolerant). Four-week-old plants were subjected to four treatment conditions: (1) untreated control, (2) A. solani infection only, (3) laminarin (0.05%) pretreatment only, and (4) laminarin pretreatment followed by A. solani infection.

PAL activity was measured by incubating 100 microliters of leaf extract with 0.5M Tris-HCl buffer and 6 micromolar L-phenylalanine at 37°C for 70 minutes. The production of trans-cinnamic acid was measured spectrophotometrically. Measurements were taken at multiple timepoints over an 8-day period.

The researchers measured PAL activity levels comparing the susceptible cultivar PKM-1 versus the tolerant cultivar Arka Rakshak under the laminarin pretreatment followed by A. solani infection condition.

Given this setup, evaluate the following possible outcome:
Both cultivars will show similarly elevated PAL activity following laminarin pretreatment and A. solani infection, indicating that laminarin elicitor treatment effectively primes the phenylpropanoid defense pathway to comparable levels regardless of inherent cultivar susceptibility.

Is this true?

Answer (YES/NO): NO